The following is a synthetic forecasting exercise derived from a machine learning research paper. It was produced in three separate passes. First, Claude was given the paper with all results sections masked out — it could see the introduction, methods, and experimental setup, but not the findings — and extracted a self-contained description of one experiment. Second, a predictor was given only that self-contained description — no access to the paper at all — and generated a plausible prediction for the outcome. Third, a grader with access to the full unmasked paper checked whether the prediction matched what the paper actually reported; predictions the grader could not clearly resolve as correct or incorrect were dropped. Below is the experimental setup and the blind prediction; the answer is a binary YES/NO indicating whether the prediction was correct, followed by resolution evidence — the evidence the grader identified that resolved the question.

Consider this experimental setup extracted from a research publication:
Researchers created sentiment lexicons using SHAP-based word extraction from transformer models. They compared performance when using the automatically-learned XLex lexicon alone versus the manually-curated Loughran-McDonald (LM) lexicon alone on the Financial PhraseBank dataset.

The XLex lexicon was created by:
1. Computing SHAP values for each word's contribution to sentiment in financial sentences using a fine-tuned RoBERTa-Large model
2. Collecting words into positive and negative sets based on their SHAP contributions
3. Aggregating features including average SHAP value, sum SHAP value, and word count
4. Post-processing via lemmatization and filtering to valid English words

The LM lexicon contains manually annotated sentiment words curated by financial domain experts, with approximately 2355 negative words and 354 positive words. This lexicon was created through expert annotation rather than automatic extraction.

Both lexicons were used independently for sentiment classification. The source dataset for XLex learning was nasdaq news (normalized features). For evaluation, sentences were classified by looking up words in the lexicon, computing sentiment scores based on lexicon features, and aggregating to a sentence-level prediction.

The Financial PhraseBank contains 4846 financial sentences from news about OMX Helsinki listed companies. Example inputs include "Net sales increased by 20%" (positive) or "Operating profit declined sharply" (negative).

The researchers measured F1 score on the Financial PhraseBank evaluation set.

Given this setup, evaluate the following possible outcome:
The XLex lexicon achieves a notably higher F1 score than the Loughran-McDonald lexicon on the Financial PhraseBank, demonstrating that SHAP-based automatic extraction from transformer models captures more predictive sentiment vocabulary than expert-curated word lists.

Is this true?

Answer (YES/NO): YES